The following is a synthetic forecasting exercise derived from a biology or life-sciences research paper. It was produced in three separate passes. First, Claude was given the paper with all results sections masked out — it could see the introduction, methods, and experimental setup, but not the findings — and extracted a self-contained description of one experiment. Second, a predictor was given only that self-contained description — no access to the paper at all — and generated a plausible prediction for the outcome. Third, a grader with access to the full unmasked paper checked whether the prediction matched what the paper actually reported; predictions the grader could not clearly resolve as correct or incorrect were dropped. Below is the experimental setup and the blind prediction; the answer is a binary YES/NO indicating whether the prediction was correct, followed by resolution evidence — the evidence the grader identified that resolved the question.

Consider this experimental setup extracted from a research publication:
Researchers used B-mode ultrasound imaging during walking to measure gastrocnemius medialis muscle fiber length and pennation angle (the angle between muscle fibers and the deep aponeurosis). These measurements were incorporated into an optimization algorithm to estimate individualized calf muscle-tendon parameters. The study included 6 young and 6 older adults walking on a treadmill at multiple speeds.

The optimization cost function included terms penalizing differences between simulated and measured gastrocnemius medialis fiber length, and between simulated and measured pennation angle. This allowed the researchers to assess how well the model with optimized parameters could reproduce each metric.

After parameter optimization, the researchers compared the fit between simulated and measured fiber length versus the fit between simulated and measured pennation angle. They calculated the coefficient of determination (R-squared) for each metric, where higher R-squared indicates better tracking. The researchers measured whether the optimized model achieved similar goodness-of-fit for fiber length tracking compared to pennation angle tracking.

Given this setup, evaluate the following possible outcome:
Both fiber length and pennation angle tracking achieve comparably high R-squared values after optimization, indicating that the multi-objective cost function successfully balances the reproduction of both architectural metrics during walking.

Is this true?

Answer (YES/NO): NO